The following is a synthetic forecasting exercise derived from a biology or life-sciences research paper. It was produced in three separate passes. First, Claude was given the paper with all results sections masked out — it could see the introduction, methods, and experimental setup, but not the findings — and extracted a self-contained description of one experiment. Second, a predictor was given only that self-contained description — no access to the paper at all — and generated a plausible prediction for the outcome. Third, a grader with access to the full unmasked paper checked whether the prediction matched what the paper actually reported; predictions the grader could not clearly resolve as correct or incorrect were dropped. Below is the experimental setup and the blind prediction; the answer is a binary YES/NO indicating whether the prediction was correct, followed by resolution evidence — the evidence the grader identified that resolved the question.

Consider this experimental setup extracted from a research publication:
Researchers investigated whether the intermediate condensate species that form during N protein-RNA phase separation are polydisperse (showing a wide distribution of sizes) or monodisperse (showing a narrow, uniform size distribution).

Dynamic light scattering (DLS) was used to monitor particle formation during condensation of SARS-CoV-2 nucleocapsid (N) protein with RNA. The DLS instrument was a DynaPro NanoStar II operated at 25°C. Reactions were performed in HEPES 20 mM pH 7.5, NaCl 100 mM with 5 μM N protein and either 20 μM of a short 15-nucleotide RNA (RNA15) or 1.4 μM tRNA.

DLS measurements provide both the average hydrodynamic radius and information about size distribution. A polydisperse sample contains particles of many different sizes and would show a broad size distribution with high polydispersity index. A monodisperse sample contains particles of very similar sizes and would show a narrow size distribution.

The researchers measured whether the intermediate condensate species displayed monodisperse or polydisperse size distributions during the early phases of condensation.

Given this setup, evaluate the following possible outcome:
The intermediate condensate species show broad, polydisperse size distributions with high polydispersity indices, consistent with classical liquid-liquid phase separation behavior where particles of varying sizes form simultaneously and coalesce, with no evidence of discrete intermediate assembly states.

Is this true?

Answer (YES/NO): NO